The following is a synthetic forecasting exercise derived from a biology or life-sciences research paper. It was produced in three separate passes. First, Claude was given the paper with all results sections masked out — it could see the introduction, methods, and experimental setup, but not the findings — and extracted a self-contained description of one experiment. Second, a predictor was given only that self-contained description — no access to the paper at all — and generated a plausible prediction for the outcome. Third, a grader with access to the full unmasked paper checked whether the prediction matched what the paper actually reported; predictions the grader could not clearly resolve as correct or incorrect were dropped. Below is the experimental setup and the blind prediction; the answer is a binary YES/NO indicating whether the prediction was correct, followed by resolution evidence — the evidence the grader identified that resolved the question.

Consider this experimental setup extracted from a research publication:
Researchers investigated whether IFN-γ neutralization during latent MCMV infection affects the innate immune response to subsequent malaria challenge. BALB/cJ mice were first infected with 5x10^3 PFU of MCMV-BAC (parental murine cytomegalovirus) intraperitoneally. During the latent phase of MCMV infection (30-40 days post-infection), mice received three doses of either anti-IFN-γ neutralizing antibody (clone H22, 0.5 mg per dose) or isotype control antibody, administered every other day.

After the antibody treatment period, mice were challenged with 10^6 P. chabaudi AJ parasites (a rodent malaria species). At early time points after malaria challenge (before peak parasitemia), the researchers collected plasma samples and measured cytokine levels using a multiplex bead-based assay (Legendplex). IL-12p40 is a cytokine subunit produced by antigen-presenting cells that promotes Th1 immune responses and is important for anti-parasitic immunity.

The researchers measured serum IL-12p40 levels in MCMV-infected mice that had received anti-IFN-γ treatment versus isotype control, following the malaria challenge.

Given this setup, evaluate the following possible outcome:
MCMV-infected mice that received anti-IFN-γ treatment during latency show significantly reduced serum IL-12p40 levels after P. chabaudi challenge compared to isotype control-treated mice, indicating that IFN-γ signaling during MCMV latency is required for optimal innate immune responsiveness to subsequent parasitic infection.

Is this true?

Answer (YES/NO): YES